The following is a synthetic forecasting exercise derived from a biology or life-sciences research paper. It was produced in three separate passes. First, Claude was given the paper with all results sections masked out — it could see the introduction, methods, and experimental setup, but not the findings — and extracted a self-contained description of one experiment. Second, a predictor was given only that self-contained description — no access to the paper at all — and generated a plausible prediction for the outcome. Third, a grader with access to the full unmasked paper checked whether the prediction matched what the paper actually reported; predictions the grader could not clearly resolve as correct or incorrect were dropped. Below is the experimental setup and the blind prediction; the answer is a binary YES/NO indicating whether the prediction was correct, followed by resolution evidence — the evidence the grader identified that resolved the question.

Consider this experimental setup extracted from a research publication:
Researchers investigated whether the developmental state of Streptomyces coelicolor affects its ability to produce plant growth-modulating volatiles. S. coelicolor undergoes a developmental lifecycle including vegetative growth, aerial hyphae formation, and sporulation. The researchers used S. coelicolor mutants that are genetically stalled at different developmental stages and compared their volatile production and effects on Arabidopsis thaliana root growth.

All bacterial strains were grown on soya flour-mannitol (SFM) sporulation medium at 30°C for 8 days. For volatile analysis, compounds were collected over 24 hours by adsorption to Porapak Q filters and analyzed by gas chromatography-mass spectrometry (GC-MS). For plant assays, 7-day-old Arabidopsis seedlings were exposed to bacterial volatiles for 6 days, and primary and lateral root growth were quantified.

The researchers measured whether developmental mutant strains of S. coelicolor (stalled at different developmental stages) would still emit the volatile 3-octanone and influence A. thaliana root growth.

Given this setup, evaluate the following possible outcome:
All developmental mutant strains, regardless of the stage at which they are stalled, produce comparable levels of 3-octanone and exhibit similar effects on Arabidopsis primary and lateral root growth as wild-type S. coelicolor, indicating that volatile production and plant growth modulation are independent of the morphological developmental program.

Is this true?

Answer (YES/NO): YES